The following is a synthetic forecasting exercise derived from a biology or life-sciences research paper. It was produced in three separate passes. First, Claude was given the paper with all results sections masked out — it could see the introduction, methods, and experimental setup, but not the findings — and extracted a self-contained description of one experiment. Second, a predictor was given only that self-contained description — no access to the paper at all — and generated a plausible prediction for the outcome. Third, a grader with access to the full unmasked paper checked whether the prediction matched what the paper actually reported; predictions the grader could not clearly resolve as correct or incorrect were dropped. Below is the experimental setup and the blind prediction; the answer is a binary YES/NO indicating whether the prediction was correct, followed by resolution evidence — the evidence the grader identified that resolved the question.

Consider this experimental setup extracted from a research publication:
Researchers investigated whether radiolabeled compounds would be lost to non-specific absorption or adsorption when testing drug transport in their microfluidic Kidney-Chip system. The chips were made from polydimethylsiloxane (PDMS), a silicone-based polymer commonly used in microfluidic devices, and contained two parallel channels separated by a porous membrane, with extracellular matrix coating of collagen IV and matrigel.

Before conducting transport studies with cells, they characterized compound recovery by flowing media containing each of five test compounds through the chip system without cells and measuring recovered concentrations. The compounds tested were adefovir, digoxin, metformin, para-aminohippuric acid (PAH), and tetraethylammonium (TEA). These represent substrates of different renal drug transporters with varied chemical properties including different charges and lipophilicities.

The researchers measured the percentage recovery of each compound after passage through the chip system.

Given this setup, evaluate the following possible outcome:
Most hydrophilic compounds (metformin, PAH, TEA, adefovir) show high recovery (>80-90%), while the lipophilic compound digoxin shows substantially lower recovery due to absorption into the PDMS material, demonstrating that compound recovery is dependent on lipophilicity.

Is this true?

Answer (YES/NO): NO